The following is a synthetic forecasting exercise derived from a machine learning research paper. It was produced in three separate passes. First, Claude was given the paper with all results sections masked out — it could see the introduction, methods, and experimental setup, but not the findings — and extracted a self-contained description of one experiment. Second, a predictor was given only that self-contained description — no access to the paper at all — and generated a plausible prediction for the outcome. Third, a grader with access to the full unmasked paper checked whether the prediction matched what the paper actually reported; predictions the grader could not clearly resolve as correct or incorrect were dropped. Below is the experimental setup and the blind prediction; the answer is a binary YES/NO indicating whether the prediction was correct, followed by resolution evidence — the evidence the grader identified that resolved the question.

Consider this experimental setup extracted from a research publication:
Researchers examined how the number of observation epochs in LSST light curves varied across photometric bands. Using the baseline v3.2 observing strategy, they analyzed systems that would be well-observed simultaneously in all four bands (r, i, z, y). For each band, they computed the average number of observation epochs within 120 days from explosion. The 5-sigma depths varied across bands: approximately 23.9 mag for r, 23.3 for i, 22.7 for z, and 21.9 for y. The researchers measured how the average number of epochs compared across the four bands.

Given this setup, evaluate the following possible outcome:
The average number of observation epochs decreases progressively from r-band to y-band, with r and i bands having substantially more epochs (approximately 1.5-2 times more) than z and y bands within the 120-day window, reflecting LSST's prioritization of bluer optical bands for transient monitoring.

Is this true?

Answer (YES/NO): NO